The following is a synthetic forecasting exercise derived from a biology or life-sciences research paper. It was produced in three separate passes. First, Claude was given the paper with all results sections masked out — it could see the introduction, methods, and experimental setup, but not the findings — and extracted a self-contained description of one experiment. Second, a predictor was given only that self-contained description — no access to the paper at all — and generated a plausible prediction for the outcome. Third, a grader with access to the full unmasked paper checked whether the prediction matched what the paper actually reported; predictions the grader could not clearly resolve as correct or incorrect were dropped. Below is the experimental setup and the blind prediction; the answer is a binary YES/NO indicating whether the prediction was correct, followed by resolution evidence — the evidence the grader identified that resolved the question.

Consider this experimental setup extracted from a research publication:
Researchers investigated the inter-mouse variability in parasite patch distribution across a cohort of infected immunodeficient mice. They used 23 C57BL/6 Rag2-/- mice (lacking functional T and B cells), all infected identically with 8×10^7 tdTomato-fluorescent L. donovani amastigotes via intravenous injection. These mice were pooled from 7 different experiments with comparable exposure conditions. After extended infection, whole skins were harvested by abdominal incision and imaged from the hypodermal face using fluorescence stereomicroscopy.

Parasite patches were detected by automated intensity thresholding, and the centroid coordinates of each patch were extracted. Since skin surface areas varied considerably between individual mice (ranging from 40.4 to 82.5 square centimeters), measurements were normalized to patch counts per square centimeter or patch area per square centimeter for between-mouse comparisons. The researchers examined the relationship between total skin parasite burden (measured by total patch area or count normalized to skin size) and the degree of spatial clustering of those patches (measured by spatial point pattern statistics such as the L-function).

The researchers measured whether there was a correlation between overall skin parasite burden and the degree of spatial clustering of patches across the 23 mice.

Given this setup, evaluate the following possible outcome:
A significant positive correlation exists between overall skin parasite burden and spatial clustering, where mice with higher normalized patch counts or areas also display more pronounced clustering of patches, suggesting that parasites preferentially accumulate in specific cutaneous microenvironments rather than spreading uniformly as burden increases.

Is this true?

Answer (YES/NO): YES